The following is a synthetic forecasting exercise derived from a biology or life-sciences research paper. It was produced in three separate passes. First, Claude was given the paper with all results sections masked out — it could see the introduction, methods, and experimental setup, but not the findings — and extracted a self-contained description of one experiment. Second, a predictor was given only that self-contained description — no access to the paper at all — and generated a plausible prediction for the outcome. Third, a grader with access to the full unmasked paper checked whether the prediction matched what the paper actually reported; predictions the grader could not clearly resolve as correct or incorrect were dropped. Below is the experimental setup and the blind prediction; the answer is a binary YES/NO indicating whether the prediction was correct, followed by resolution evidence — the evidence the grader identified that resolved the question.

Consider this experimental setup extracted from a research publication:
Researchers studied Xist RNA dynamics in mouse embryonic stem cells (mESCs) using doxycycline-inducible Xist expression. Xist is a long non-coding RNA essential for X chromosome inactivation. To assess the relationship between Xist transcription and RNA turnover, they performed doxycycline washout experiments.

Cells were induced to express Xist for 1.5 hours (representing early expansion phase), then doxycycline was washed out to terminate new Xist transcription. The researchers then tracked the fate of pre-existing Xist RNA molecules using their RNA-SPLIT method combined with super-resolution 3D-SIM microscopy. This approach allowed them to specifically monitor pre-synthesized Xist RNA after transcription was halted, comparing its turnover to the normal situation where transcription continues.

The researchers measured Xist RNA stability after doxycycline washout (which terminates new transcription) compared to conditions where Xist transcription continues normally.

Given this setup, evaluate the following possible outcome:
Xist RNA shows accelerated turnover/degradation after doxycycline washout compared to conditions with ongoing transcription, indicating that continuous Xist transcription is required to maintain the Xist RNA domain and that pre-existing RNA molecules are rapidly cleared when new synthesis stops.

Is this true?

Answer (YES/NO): NO